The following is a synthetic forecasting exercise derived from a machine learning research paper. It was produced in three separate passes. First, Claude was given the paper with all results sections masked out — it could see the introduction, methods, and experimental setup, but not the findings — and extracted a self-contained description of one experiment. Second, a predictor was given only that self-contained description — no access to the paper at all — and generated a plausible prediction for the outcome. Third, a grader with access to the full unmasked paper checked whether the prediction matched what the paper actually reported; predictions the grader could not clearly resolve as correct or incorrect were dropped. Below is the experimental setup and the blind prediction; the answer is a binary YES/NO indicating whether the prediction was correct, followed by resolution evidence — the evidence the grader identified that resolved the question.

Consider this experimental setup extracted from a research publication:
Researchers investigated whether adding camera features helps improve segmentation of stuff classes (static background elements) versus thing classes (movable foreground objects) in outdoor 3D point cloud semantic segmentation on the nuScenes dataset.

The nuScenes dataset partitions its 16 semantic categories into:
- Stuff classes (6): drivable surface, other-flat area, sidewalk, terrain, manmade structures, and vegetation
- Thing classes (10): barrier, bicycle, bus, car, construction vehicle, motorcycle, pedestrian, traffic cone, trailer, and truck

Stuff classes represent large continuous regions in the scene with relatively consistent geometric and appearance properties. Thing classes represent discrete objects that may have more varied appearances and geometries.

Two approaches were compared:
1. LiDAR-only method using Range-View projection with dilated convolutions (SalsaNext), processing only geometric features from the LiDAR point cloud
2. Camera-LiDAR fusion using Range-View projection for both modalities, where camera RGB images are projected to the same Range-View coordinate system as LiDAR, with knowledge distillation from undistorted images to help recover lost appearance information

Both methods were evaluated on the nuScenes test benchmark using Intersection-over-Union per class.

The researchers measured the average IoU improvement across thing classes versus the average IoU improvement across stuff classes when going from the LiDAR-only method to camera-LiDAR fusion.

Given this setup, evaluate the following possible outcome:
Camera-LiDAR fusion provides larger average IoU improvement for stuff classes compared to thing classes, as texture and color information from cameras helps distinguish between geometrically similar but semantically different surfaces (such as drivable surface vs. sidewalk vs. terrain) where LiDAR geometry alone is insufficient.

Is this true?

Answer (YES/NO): NO